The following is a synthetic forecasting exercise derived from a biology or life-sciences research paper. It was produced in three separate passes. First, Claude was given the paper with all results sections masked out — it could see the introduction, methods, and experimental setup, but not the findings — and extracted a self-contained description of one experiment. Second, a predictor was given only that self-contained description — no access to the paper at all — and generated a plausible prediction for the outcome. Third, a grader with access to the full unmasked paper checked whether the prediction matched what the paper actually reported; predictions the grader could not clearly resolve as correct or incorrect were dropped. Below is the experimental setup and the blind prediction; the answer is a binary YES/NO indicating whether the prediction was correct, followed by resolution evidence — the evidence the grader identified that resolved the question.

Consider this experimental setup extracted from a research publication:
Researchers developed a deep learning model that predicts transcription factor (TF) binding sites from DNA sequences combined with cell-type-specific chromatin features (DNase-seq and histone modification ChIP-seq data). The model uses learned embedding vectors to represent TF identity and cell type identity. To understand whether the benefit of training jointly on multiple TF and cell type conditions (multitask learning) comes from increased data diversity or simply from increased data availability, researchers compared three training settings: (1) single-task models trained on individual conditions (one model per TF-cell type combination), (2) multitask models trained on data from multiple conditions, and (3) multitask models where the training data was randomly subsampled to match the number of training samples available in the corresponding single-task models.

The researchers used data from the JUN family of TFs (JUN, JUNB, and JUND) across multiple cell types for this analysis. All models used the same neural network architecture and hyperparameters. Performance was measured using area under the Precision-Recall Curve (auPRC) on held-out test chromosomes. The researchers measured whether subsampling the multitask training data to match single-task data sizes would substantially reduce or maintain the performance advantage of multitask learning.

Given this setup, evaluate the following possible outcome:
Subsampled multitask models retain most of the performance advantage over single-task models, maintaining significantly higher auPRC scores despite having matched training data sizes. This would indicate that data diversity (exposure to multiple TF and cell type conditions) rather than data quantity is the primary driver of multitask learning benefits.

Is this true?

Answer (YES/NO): NO